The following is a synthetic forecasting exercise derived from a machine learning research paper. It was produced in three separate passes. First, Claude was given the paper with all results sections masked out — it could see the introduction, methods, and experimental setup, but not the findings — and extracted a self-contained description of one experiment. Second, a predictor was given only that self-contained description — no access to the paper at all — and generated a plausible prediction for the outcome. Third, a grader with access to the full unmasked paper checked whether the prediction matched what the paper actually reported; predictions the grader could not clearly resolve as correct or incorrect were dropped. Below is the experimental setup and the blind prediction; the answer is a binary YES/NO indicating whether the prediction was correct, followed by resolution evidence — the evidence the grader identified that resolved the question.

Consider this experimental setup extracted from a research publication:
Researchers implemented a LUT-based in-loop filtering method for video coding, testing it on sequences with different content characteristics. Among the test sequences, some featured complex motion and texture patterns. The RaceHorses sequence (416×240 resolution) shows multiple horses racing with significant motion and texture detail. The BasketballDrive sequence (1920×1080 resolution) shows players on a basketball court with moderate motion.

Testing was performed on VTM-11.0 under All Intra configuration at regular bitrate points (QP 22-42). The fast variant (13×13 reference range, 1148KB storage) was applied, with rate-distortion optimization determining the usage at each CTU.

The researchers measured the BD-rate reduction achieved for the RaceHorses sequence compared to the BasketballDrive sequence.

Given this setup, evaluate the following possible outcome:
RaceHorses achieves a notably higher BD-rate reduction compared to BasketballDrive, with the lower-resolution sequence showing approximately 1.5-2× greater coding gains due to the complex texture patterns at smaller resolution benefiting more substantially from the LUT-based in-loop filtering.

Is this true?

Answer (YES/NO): NO